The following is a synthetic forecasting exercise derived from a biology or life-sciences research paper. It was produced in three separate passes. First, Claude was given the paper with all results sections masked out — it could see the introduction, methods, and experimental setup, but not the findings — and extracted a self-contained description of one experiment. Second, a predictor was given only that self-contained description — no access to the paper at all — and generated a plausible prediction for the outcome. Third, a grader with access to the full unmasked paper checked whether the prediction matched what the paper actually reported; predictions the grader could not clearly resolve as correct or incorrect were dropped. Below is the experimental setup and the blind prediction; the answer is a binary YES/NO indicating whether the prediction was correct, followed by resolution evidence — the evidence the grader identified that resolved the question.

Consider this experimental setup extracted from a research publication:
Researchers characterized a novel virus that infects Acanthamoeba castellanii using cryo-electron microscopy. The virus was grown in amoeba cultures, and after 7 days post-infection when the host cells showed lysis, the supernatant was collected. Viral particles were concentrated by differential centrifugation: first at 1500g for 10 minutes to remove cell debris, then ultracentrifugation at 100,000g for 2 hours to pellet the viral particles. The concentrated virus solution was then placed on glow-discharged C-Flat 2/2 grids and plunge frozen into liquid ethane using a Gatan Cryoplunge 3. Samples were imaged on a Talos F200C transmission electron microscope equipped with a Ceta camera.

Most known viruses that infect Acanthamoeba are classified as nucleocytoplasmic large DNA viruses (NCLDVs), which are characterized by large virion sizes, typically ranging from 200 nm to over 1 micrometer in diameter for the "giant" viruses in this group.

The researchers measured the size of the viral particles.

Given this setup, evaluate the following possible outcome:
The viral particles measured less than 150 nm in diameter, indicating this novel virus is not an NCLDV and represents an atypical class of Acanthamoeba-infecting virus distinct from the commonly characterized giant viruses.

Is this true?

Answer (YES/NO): YES